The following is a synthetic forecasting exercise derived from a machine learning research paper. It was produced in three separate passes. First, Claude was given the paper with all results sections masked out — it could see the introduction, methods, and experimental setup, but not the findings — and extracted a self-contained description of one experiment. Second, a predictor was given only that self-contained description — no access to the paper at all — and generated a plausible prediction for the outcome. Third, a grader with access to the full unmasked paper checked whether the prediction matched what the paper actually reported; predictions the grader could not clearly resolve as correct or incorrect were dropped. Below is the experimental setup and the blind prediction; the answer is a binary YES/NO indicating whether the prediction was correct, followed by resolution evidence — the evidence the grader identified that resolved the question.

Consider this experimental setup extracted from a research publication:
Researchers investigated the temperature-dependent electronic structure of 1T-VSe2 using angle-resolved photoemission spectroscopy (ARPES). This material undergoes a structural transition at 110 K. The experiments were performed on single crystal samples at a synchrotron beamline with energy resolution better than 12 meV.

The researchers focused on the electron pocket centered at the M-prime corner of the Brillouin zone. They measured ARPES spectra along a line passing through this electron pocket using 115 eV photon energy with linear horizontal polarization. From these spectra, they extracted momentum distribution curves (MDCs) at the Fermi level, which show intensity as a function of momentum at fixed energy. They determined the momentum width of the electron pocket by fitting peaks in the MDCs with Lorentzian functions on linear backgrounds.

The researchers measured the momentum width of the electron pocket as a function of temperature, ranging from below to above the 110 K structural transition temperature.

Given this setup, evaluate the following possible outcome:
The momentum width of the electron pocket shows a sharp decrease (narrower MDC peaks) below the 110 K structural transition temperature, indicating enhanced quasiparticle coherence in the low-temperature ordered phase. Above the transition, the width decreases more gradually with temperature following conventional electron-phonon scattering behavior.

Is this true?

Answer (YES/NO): NO